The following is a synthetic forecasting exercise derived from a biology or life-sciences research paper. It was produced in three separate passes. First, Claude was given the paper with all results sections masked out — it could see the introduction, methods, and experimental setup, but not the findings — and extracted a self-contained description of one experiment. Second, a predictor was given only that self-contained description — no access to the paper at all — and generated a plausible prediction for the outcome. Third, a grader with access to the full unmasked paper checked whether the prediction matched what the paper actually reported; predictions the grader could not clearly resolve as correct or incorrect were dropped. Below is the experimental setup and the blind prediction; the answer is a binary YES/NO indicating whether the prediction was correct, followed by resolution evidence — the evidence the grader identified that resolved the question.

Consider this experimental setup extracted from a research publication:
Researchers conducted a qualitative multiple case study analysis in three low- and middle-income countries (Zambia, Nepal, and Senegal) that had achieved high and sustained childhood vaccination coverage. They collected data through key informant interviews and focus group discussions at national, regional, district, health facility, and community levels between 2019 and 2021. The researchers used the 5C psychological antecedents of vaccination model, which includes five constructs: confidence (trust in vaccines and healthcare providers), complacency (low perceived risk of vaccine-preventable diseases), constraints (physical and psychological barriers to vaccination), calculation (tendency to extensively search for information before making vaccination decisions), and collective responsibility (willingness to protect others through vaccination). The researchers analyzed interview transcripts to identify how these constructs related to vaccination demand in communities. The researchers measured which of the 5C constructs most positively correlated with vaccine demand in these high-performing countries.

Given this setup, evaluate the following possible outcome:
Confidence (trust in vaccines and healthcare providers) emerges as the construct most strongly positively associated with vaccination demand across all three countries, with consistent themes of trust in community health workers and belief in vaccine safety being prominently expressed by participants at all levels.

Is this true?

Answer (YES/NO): NO